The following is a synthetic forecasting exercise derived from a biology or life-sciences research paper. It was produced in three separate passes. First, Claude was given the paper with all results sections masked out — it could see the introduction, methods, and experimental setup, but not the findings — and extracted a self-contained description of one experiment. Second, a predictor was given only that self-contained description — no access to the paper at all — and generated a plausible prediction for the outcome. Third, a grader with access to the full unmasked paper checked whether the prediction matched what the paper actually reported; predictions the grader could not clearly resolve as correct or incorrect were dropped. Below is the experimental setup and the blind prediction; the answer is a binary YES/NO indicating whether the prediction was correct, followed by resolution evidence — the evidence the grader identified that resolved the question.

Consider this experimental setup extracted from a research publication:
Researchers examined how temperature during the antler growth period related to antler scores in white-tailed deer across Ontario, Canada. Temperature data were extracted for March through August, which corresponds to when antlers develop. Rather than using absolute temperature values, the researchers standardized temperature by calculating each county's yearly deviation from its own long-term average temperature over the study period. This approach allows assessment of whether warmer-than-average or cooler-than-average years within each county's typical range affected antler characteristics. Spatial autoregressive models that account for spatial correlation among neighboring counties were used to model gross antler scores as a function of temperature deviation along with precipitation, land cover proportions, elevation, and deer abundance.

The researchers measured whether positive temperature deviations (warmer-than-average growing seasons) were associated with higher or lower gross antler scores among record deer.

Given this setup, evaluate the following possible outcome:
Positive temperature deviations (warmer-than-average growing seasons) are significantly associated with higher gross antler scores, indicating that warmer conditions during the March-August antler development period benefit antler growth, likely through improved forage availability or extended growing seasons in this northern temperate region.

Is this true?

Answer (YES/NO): YES